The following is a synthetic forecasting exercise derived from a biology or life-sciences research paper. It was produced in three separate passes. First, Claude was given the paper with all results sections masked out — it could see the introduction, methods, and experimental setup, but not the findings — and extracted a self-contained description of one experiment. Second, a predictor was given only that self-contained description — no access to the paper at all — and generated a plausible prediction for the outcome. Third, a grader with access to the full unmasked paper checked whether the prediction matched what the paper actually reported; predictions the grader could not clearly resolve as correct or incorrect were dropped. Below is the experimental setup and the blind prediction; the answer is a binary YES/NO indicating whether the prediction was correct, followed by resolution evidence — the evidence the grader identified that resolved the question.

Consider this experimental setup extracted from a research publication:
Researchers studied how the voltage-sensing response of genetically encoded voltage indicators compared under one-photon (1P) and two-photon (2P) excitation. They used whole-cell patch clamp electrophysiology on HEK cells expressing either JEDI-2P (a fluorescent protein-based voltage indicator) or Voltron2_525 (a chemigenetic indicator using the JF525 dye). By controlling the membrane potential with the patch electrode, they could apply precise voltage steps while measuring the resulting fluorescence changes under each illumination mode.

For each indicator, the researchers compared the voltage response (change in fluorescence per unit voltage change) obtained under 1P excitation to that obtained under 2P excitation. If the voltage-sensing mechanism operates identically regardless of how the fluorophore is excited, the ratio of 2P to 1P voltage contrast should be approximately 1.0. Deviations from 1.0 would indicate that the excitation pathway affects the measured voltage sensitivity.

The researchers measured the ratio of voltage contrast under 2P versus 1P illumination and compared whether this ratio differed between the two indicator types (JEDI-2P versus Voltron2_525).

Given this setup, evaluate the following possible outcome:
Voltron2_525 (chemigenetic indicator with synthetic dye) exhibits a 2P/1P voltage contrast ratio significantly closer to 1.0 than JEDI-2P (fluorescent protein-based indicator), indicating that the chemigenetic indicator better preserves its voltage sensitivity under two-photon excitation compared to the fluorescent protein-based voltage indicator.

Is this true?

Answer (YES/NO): NO